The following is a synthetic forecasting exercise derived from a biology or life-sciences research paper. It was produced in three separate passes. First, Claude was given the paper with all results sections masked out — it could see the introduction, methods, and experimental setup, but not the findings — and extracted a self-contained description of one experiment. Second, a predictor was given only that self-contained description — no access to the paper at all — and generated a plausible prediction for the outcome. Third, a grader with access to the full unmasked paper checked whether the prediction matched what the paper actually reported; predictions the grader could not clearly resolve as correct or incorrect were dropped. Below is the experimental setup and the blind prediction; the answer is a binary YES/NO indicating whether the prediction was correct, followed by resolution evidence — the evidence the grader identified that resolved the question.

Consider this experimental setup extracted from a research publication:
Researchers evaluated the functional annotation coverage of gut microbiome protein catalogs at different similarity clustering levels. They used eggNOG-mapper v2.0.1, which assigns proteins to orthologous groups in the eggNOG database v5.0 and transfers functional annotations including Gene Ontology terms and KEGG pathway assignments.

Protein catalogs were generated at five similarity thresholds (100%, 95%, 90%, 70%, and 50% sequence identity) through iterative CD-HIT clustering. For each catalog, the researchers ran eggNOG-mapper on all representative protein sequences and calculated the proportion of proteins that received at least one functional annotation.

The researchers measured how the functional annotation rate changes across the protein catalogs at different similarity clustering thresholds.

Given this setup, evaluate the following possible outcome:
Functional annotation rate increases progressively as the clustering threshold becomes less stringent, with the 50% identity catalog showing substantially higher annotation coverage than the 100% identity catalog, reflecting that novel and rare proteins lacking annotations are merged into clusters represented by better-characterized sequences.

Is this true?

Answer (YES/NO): NO